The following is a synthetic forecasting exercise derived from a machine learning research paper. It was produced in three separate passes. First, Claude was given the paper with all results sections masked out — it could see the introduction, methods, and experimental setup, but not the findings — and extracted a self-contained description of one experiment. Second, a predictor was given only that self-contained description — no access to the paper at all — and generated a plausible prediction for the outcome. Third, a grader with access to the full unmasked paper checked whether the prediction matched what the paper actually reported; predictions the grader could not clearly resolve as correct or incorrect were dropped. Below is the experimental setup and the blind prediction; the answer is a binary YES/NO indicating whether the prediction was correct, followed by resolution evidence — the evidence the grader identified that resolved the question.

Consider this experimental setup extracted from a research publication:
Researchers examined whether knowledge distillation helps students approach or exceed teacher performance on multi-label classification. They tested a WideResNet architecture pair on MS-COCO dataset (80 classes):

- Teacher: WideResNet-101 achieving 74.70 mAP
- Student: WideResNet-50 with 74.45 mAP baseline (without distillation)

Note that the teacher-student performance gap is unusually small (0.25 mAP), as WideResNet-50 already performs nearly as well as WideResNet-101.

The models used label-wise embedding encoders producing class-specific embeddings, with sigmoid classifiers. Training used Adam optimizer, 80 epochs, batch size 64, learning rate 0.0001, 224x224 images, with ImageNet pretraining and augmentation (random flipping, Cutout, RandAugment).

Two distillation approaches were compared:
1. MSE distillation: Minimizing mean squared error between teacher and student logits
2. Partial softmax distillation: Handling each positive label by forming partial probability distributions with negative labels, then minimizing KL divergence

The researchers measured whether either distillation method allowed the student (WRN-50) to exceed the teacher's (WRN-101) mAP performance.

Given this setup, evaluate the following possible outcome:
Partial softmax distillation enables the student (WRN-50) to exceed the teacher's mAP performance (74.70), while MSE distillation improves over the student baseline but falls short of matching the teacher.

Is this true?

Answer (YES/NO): YES